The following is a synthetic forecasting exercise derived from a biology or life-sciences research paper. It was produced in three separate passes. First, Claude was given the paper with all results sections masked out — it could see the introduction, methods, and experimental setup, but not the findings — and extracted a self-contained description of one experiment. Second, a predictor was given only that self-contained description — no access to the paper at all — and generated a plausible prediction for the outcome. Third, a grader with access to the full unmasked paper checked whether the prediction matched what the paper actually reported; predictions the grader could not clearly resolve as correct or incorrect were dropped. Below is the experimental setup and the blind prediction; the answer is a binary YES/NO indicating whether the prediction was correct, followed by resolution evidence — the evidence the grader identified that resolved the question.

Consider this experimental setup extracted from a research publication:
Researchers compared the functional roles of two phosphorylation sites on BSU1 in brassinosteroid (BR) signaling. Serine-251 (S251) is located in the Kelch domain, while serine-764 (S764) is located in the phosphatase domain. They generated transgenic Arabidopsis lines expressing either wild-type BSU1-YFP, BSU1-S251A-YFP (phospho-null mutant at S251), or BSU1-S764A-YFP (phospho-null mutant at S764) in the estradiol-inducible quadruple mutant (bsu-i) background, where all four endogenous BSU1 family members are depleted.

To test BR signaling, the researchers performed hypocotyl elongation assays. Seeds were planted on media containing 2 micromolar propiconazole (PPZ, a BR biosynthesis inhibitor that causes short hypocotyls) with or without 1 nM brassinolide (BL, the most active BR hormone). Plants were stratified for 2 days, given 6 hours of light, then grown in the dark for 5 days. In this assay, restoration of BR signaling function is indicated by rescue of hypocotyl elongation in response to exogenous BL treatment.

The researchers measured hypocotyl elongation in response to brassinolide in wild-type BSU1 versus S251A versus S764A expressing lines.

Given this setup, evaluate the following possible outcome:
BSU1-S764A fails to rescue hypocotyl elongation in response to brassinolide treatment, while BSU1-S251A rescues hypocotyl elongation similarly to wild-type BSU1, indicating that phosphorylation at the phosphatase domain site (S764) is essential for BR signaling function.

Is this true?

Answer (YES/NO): YES